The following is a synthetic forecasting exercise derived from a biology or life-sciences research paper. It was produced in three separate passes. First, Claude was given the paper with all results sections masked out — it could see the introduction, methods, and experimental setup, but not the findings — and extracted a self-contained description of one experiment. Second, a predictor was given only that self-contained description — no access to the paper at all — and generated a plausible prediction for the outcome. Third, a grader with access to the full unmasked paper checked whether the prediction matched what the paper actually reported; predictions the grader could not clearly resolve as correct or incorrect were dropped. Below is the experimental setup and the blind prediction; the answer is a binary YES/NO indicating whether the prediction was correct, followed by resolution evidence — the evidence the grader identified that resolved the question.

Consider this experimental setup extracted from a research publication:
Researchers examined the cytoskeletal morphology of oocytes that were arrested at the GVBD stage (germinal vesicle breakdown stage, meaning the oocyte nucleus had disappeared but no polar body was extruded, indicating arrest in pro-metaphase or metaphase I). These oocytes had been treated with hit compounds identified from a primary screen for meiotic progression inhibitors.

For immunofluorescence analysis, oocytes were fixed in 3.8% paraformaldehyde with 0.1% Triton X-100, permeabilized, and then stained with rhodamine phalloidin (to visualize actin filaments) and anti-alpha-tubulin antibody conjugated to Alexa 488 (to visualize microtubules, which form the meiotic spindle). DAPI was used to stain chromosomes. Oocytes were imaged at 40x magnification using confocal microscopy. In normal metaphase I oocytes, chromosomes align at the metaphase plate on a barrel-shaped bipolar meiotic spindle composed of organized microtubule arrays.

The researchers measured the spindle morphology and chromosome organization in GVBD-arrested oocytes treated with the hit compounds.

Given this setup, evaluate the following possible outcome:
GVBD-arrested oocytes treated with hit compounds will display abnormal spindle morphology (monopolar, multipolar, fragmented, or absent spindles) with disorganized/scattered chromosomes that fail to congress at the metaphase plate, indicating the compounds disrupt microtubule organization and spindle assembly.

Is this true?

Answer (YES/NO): YES